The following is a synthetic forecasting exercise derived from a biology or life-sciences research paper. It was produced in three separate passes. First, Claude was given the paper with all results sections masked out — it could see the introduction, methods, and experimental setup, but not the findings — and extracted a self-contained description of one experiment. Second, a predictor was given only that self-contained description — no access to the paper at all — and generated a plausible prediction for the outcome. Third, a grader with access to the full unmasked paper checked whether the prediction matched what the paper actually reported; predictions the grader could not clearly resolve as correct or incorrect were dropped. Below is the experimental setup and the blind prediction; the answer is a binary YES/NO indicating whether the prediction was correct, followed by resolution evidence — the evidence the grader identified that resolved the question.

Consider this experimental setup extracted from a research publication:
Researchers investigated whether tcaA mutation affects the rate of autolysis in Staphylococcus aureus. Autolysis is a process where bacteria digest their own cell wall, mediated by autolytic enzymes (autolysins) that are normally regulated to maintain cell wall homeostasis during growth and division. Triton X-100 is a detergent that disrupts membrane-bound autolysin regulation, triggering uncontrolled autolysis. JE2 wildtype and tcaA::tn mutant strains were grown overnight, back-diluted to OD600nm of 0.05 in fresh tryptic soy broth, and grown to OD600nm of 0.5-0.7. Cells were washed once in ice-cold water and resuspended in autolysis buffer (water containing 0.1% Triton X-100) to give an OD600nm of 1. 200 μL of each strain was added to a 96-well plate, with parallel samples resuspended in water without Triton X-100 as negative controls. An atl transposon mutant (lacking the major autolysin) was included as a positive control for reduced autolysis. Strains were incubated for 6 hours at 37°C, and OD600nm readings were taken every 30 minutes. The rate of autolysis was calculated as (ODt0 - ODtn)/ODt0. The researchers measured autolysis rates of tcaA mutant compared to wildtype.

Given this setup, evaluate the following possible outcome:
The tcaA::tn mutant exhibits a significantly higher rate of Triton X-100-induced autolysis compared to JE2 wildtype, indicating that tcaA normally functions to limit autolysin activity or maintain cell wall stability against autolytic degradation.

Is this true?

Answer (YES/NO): YES